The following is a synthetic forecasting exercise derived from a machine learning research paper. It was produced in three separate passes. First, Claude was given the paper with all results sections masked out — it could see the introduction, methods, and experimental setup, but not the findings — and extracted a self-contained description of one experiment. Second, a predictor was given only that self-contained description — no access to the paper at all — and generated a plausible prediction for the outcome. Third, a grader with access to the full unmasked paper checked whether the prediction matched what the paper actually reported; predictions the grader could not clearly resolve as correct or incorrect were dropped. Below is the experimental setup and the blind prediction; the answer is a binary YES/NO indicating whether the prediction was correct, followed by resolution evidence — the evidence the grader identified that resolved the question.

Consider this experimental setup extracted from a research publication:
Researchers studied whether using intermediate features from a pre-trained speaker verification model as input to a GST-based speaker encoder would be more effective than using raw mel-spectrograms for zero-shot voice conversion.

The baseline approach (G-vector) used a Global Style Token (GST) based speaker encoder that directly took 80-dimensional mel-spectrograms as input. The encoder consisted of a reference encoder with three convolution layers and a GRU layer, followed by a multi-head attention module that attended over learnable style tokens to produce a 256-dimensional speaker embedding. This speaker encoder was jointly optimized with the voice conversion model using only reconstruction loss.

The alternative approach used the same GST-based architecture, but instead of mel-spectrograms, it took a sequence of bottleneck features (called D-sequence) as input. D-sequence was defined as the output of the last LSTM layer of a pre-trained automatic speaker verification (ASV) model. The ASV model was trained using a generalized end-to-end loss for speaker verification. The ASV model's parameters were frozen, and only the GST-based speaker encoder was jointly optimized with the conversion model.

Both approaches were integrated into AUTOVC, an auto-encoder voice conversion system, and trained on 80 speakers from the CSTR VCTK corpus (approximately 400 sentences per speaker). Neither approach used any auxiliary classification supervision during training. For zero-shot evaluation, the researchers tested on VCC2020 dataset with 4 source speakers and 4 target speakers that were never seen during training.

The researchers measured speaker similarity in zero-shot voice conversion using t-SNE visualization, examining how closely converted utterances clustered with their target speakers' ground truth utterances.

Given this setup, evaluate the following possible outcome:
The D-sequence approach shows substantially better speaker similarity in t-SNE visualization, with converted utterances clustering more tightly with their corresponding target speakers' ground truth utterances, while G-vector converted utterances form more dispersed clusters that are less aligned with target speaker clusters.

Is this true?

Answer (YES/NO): NO